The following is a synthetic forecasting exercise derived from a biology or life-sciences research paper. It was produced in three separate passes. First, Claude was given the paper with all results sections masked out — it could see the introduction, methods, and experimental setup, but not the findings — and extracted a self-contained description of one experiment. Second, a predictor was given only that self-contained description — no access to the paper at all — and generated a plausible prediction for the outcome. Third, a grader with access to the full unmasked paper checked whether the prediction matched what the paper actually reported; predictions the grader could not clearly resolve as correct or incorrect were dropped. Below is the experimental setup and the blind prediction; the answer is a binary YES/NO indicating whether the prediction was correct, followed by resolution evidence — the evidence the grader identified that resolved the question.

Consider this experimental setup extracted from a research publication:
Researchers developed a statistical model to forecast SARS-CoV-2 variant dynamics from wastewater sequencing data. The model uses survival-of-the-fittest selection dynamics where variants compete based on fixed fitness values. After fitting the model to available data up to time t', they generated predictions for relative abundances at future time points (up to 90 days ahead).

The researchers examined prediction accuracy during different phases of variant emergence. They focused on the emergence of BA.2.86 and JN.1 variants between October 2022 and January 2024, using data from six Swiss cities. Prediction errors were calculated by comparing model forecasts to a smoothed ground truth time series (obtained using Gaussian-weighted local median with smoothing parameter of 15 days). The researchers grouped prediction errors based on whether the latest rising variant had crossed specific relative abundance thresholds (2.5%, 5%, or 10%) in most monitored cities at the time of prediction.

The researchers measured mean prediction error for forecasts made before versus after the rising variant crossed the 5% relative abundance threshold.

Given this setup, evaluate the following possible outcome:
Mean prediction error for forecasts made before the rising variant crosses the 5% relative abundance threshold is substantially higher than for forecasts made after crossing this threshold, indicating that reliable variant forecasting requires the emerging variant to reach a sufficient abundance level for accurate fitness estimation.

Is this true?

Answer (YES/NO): YES